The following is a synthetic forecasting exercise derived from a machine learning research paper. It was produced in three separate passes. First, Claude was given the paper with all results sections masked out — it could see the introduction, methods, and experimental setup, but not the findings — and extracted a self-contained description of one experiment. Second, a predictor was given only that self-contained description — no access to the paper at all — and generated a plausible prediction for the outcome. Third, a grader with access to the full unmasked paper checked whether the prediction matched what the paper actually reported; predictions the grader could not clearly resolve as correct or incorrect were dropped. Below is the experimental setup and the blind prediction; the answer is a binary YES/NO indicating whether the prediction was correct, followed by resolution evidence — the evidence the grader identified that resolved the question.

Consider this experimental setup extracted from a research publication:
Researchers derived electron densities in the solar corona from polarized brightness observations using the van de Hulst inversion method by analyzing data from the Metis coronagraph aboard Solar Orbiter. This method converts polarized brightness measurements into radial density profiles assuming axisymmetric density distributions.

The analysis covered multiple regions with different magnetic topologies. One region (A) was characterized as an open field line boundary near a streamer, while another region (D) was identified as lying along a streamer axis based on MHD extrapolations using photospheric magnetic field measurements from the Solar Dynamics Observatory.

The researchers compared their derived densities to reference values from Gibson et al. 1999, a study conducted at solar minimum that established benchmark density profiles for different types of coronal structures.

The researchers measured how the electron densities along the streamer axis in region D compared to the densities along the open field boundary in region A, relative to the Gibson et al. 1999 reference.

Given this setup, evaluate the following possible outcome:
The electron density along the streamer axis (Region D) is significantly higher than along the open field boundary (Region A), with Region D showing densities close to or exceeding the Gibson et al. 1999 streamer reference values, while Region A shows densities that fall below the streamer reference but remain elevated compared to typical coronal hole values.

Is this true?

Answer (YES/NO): NO